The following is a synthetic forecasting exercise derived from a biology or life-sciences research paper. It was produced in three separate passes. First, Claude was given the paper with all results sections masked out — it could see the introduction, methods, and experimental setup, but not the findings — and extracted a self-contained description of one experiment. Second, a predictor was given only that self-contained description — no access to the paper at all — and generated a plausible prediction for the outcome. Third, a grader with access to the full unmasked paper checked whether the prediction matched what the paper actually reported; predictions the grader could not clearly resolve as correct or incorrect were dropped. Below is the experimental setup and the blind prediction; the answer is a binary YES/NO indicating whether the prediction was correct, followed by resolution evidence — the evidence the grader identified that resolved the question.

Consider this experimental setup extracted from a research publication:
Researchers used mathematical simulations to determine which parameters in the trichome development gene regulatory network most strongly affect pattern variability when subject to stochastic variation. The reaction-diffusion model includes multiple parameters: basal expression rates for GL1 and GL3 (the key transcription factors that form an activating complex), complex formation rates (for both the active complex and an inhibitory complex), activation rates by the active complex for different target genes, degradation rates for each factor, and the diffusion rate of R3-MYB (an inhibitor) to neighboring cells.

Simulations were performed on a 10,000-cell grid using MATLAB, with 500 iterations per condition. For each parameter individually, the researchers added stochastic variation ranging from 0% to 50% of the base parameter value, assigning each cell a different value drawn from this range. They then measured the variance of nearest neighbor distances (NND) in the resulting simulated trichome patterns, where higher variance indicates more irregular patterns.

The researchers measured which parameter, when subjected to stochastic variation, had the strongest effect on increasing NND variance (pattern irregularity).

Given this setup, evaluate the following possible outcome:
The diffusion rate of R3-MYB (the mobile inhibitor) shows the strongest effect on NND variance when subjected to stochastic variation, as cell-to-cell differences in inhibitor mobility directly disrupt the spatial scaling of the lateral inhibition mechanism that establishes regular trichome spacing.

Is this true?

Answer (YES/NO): NO